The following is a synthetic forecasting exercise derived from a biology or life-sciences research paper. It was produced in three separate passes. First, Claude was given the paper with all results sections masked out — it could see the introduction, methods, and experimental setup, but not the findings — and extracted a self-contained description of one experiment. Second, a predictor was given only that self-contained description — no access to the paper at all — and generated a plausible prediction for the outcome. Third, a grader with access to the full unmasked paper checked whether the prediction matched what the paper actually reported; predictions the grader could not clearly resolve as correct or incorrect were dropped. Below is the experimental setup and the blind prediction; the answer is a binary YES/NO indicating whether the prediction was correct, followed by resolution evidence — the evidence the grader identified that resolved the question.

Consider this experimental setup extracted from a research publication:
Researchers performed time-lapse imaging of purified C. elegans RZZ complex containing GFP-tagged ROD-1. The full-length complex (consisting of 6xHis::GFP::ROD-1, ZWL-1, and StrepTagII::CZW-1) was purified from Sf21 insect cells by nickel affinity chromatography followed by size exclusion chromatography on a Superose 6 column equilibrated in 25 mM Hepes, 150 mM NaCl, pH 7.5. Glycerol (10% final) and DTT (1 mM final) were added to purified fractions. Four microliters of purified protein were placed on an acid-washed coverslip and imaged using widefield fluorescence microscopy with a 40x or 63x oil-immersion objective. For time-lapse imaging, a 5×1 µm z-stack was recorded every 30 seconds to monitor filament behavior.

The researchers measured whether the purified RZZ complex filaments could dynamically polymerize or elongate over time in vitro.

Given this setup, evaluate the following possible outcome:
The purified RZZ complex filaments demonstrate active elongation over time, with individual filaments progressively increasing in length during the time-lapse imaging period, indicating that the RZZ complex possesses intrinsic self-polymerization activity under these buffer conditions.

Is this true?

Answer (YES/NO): NO